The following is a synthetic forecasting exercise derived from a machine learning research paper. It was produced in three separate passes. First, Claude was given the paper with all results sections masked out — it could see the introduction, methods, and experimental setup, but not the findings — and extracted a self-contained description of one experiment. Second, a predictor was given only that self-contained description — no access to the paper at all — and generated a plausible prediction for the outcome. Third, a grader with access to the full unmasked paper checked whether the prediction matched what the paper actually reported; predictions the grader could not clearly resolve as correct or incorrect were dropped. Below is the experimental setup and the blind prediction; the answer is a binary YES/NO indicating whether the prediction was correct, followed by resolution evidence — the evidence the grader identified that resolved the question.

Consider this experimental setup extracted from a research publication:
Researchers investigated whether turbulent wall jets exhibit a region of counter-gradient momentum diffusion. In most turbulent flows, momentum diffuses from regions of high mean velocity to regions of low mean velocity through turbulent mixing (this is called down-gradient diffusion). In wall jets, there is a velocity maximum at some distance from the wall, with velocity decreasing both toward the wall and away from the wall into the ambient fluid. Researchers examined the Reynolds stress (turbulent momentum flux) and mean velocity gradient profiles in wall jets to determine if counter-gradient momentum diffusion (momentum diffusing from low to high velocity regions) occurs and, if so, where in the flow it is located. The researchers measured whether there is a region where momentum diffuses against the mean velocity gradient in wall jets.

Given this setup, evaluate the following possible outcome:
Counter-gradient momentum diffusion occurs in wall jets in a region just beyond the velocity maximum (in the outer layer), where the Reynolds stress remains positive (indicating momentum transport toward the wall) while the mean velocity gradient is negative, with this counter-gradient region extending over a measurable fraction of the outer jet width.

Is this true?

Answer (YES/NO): NO